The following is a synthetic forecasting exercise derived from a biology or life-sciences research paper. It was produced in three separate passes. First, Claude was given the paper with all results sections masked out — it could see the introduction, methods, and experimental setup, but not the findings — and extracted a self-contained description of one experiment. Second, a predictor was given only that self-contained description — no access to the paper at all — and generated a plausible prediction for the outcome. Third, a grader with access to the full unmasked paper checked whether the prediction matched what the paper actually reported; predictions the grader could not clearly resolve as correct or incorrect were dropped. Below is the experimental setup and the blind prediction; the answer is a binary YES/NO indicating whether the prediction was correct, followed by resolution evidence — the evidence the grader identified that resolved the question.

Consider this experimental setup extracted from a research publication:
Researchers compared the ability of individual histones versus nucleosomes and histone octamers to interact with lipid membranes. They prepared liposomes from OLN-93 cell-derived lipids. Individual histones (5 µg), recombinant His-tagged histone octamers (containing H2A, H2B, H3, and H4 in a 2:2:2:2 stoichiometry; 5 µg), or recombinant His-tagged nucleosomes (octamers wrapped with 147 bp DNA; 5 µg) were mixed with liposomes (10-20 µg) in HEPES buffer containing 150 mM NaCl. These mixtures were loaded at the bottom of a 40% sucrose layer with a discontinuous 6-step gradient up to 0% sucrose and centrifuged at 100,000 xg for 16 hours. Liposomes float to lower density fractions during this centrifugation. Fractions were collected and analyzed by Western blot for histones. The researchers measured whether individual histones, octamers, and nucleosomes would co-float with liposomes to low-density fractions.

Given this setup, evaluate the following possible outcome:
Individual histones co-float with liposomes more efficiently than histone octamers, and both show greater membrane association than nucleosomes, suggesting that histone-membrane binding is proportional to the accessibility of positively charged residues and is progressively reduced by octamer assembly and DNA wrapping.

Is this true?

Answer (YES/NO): NO